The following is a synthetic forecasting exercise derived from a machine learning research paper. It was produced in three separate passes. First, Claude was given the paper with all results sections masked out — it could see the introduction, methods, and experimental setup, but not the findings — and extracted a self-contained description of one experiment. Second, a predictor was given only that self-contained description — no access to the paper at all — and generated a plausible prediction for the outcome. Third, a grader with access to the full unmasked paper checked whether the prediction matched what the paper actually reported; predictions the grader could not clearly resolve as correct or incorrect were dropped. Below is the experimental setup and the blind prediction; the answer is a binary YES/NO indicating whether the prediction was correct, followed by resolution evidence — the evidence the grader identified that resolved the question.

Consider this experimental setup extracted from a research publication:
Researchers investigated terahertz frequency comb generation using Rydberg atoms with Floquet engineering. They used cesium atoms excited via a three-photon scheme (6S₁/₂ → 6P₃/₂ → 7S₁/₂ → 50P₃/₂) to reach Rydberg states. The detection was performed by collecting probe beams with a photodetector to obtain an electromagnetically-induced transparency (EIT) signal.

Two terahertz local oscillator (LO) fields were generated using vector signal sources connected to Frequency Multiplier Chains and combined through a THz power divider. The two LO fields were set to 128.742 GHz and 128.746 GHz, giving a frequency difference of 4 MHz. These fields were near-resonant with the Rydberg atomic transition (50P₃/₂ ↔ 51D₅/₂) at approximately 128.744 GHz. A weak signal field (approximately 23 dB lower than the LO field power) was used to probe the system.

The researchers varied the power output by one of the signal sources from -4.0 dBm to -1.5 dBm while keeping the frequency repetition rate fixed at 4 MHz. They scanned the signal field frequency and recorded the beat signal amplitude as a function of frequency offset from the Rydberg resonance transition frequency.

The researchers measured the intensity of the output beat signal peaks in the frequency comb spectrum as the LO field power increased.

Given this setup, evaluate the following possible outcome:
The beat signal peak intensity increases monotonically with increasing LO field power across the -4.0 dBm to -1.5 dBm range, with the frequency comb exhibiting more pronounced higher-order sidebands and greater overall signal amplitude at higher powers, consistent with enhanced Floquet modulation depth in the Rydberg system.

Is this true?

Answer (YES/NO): YES